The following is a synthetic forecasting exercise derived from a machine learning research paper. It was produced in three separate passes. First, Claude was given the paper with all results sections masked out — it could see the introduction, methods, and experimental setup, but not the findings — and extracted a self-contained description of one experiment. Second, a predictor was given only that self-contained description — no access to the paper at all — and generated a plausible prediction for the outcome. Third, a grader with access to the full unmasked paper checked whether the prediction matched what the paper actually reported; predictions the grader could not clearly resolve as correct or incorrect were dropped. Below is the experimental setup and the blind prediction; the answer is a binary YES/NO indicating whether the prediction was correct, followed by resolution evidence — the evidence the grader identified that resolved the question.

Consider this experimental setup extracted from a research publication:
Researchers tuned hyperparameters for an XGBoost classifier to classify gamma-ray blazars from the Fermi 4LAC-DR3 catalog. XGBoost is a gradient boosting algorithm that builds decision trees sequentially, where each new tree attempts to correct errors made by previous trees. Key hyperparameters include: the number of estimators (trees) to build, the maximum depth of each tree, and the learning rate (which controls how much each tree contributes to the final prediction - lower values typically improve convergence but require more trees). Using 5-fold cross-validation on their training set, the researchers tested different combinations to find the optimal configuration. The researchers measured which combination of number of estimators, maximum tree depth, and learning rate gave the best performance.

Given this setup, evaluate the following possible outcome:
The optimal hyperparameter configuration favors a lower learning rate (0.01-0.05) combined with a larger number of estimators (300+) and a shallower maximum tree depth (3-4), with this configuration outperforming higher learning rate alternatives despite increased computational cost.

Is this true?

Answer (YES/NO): NO